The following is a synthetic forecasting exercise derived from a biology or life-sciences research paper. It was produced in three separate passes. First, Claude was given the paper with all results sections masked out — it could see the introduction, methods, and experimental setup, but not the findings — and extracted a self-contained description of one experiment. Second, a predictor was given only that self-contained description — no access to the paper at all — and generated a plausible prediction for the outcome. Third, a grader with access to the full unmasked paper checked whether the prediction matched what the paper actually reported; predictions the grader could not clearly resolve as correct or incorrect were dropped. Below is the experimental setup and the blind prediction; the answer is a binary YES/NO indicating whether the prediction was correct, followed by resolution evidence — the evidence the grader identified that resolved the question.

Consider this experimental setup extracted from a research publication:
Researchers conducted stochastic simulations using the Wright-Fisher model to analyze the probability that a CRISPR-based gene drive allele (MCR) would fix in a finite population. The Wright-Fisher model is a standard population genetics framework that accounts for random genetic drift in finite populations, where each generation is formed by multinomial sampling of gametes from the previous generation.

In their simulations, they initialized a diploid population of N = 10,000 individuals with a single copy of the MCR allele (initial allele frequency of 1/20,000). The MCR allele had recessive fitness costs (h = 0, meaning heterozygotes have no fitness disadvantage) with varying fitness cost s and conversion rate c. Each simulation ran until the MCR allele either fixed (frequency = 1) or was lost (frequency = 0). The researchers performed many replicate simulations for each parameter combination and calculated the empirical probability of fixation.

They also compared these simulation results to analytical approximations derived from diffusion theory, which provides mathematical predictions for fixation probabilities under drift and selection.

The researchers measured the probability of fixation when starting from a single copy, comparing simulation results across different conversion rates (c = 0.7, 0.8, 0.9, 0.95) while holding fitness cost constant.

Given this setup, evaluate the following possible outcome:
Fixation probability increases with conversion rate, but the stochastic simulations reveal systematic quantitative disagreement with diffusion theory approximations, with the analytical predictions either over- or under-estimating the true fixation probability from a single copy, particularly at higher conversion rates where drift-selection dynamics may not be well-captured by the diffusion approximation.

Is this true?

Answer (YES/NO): YES